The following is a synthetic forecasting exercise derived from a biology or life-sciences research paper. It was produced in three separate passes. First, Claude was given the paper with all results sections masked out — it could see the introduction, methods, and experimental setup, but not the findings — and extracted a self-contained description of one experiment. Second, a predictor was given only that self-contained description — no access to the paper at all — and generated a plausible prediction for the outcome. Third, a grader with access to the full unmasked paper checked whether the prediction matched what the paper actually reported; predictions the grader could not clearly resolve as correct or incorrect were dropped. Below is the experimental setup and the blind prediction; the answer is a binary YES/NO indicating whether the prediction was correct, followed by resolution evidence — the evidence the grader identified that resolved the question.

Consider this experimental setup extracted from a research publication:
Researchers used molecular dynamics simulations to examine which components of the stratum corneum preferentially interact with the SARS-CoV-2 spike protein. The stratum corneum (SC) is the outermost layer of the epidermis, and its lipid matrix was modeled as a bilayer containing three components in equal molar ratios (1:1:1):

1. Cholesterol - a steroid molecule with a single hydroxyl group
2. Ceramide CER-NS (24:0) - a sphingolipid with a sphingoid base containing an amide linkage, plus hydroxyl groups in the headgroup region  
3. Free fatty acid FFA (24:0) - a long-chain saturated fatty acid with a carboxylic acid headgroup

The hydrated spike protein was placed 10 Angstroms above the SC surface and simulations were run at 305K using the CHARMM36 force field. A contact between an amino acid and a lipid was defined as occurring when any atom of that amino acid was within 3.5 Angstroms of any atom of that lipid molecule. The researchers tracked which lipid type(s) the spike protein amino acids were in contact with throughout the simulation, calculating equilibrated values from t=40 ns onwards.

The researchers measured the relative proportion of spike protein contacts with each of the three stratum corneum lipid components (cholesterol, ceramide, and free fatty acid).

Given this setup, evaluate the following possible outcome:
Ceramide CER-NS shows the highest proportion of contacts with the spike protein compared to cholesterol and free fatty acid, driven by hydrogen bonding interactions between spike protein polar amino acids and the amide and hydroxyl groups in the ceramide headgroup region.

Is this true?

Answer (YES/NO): YES